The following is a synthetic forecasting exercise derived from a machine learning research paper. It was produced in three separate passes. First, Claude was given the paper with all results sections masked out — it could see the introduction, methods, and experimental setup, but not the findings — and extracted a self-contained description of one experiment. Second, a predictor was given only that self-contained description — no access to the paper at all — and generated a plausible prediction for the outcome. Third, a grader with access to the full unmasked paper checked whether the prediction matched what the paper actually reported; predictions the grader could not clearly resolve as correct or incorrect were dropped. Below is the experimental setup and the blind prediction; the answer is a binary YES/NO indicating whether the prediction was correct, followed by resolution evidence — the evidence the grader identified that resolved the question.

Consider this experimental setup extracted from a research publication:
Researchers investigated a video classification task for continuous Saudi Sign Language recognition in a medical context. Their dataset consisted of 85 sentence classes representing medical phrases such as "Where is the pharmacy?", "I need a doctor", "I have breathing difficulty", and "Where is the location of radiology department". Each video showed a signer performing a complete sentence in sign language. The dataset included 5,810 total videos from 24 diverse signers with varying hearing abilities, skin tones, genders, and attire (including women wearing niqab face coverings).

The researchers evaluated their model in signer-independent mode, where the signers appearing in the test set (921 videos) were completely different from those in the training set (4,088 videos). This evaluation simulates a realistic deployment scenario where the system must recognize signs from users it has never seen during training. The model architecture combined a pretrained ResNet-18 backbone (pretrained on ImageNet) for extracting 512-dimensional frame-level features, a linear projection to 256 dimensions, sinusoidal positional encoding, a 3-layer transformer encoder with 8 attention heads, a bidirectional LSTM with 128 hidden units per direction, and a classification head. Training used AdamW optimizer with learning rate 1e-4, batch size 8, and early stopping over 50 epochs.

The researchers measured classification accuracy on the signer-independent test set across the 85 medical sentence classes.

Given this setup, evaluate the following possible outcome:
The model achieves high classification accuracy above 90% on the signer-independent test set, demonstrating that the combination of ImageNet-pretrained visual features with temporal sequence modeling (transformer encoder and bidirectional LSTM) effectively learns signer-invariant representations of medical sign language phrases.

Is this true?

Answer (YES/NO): NO